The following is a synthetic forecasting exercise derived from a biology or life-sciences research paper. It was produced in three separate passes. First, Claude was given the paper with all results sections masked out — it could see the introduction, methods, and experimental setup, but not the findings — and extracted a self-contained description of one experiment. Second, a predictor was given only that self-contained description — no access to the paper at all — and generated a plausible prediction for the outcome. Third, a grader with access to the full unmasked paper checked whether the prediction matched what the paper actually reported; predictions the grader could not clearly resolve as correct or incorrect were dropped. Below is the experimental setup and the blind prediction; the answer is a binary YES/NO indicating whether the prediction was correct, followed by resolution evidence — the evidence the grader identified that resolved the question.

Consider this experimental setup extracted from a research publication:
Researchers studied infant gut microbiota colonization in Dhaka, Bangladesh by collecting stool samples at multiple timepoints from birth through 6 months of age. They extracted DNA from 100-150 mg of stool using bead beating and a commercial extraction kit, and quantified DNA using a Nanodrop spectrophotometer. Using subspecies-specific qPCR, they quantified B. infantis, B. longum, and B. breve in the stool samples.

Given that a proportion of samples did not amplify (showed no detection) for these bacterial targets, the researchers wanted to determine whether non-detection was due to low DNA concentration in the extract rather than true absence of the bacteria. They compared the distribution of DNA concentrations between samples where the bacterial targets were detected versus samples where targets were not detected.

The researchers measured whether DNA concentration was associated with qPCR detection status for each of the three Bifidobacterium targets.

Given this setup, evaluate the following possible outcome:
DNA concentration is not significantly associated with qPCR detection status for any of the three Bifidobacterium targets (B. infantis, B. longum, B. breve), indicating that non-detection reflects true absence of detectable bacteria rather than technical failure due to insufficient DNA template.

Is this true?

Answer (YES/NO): YES